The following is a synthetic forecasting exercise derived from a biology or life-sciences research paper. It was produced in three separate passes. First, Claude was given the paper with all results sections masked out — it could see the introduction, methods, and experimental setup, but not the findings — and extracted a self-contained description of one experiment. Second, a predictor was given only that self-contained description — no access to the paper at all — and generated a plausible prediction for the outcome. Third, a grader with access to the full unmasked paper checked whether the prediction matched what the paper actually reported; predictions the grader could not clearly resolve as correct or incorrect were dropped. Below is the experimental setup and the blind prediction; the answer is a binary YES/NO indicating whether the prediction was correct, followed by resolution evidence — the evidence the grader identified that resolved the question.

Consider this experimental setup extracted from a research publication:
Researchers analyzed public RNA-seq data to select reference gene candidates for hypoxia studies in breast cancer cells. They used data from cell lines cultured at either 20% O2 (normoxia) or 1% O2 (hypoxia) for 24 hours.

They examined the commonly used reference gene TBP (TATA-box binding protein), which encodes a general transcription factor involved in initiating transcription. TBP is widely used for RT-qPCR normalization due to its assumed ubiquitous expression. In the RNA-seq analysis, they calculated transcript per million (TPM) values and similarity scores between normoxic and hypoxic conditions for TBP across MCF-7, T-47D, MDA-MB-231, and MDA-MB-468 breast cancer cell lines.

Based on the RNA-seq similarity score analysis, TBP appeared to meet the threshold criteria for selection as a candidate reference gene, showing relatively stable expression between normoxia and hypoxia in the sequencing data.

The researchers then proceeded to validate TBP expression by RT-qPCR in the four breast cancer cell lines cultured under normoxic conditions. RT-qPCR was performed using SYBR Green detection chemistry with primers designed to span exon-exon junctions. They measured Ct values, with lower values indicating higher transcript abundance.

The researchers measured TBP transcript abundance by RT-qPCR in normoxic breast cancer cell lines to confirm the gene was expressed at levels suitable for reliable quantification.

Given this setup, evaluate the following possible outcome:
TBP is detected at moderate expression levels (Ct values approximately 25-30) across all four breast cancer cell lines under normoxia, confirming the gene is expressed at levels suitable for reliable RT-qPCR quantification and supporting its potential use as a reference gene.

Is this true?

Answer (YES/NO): NO